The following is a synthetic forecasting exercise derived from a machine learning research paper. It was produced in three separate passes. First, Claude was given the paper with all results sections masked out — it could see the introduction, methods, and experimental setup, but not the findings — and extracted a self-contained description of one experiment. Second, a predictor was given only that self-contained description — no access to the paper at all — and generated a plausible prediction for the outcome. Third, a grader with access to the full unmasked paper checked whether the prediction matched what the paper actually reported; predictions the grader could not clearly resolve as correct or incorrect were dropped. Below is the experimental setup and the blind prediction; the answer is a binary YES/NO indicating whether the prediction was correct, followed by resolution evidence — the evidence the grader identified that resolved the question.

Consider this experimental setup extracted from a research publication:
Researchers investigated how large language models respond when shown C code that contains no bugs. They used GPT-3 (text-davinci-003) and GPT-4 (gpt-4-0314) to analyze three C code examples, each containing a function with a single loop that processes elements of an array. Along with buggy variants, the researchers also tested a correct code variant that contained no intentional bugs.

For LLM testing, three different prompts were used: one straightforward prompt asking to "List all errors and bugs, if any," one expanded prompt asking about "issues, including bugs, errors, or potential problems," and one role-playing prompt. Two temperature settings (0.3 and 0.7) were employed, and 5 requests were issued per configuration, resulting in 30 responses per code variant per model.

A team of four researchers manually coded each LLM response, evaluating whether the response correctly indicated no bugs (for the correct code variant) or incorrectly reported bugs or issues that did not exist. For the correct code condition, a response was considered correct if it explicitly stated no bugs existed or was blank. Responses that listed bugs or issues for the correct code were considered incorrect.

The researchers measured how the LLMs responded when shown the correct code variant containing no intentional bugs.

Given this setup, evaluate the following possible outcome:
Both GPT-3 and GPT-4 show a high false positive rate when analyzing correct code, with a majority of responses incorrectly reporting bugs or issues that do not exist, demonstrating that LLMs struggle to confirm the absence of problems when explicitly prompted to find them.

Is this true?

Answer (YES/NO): NO